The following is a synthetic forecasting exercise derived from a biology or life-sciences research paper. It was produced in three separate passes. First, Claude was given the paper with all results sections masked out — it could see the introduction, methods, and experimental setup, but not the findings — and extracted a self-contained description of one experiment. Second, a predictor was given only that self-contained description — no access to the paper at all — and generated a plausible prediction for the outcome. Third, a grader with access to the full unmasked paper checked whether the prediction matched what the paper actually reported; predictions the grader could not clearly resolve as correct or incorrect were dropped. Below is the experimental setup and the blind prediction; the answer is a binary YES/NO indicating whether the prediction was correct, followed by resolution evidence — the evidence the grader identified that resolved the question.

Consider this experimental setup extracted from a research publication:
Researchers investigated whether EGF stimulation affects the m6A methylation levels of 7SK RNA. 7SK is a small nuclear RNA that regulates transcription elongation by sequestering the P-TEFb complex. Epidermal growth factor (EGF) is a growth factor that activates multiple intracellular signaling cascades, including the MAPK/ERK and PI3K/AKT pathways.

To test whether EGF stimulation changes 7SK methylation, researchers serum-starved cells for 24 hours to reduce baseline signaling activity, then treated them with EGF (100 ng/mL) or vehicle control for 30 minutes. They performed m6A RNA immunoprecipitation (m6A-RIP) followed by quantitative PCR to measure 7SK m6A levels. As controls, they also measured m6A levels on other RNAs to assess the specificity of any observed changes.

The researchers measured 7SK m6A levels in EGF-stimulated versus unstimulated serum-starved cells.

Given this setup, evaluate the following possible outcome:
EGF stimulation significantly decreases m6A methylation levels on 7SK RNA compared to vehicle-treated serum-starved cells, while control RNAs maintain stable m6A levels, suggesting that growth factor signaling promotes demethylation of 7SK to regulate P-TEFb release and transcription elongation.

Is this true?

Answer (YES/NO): NO